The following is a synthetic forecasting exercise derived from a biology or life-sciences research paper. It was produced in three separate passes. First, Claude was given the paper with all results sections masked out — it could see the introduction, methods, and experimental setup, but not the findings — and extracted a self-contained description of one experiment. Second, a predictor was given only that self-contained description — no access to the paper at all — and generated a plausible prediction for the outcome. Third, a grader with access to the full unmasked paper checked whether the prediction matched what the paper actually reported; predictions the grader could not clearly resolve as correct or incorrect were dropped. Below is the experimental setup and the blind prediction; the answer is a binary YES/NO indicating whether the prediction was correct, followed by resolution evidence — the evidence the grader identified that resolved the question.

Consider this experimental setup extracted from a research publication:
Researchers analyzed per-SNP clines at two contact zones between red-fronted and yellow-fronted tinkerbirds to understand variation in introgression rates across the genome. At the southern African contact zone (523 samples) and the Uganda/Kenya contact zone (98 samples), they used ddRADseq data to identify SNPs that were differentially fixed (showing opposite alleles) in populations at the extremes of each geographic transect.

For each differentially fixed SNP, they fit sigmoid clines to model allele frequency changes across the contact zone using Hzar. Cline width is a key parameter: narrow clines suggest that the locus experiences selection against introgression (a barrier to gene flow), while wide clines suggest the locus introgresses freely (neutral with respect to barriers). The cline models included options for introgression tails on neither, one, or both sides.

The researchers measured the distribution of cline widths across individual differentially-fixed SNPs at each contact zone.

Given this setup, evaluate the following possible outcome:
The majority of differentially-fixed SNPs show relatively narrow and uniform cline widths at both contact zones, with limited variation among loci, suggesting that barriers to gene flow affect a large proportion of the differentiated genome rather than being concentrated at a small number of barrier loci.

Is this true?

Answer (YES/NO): NO